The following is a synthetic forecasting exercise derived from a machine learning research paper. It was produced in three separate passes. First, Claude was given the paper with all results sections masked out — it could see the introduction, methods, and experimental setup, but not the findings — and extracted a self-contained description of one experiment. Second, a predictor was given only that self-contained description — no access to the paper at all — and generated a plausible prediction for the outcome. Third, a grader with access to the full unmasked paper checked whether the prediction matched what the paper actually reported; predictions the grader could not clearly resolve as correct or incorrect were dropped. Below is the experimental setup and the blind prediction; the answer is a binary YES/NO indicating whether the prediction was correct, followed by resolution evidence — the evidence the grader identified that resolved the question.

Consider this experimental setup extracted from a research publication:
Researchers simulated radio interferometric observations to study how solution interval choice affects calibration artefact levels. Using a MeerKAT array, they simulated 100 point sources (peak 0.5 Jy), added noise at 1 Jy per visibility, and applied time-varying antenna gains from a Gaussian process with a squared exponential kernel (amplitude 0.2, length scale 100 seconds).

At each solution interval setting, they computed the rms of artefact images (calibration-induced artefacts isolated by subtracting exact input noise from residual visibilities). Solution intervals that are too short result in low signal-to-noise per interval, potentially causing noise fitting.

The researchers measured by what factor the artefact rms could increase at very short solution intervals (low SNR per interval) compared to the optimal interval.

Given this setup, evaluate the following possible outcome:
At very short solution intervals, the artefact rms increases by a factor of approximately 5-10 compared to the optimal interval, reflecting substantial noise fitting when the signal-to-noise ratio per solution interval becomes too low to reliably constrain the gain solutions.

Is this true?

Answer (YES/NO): NO